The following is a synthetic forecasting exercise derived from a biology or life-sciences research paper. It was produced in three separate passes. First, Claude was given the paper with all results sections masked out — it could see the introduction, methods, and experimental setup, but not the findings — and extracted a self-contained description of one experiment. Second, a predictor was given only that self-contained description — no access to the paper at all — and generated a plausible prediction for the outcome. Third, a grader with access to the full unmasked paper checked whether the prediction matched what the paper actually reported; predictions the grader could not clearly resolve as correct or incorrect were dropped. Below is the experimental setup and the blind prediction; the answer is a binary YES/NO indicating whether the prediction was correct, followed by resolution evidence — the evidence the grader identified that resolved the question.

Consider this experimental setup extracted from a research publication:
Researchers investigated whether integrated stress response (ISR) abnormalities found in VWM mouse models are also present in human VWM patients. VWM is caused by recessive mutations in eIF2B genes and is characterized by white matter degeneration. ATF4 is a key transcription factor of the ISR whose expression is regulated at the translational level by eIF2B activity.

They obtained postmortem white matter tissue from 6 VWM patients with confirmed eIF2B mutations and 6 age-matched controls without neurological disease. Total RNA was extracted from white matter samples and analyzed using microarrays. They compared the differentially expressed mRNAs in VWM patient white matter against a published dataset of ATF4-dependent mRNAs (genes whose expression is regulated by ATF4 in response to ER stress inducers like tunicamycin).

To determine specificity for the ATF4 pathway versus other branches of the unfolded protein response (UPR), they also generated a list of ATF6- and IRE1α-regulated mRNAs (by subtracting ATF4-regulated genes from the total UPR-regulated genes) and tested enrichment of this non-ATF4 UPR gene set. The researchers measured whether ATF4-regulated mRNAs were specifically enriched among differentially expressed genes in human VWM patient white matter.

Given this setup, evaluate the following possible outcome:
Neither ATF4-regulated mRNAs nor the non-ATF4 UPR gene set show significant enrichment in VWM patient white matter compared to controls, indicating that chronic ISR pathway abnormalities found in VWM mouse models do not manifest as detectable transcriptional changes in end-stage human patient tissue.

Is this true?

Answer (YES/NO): NO